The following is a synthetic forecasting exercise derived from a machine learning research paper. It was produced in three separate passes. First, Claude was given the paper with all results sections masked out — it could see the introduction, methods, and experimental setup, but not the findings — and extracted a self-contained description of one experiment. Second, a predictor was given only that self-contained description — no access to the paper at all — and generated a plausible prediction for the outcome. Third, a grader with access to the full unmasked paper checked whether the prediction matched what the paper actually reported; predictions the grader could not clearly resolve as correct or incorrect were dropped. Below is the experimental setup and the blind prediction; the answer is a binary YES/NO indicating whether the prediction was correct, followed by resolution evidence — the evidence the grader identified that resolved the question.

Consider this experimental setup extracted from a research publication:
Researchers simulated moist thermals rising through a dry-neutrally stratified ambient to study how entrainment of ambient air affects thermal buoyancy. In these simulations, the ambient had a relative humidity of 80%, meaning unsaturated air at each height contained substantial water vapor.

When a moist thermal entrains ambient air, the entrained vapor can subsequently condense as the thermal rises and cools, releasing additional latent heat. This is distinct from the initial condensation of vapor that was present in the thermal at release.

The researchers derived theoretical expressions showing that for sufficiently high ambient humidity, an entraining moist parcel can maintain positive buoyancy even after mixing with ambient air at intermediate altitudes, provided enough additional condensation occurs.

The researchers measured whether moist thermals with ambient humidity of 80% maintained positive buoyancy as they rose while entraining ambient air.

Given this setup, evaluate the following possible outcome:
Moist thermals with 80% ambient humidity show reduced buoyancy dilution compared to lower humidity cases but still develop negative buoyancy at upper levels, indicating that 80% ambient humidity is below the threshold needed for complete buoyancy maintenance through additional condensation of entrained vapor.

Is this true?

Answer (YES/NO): NO